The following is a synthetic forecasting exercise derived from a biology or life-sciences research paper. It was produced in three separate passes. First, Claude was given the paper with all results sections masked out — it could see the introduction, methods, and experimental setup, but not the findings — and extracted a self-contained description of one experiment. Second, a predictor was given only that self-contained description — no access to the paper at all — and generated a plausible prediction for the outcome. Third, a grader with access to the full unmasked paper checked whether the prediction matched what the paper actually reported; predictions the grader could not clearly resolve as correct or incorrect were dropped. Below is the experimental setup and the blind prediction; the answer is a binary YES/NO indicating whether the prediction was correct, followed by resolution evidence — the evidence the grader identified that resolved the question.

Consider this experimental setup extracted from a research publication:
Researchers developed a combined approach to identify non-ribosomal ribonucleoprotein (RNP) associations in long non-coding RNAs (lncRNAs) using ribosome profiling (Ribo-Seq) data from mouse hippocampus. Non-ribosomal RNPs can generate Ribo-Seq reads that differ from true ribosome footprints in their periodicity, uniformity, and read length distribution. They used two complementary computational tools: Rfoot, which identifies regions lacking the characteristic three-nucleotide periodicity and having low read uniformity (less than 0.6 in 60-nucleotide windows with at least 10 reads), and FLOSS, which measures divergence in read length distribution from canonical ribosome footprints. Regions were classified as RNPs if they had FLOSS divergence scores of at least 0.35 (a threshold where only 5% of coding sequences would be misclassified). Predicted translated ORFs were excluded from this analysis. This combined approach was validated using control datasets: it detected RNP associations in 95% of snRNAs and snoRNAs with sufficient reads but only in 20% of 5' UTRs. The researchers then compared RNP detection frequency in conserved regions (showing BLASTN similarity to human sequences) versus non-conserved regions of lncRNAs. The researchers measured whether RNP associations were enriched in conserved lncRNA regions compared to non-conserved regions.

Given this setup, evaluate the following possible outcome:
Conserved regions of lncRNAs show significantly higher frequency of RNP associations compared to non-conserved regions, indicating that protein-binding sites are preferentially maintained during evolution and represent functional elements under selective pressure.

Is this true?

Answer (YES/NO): YES